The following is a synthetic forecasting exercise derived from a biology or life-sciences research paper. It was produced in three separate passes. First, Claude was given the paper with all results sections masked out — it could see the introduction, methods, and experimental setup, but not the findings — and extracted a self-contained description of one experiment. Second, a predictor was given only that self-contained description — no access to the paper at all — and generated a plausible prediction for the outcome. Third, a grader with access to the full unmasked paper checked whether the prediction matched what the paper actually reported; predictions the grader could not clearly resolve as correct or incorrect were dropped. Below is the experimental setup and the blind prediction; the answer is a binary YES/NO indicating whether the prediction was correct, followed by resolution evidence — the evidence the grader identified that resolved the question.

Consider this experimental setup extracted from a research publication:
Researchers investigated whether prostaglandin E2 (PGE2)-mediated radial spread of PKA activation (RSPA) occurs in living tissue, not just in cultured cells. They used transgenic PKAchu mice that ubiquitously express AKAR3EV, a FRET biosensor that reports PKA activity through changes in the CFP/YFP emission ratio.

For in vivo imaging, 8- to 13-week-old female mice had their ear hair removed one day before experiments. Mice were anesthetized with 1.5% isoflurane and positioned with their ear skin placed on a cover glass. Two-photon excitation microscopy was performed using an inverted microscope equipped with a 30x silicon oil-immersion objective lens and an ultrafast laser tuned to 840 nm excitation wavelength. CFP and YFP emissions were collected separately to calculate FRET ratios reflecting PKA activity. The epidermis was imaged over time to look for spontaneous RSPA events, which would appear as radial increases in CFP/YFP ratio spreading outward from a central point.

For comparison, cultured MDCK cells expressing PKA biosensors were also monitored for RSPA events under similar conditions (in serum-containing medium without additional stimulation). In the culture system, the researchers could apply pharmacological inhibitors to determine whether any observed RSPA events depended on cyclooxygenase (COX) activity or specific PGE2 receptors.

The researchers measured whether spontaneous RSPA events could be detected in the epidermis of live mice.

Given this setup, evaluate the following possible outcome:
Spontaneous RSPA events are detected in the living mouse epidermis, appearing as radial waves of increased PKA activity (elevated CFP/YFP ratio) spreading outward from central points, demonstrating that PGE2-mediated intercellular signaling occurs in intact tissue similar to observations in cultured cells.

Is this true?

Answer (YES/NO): YES